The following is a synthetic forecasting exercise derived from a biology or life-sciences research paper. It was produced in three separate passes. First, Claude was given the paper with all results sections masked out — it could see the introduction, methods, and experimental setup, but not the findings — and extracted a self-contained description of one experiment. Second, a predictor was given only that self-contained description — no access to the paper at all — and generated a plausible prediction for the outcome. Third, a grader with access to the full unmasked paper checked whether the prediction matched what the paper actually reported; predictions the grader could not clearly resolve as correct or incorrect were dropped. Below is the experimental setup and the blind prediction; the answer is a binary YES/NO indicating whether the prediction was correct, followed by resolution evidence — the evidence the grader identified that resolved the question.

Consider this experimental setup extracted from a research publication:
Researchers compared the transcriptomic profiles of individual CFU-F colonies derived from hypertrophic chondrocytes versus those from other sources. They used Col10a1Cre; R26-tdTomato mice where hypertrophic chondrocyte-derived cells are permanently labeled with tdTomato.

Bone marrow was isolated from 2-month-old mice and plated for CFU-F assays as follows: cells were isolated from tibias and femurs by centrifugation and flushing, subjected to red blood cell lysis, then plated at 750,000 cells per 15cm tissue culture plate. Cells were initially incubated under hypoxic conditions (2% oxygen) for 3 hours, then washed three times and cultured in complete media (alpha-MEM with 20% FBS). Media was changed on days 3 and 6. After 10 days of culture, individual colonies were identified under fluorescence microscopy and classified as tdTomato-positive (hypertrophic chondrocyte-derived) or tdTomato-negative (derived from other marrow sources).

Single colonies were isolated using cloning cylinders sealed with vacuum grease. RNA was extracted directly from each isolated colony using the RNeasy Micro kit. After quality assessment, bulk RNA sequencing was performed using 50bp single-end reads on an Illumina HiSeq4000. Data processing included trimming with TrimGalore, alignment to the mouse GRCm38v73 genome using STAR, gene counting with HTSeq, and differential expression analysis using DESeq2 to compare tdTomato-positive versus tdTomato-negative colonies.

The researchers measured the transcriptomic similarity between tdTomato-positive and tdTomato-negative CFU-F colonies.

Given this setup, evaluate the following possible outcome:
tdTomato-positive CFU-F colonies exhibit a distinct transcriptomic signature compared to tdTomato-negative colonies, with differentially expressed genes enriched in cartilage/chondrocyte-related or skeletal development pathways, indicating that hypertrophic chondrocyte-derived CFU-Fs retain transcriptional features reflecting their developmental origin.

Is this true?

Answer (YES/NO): NO